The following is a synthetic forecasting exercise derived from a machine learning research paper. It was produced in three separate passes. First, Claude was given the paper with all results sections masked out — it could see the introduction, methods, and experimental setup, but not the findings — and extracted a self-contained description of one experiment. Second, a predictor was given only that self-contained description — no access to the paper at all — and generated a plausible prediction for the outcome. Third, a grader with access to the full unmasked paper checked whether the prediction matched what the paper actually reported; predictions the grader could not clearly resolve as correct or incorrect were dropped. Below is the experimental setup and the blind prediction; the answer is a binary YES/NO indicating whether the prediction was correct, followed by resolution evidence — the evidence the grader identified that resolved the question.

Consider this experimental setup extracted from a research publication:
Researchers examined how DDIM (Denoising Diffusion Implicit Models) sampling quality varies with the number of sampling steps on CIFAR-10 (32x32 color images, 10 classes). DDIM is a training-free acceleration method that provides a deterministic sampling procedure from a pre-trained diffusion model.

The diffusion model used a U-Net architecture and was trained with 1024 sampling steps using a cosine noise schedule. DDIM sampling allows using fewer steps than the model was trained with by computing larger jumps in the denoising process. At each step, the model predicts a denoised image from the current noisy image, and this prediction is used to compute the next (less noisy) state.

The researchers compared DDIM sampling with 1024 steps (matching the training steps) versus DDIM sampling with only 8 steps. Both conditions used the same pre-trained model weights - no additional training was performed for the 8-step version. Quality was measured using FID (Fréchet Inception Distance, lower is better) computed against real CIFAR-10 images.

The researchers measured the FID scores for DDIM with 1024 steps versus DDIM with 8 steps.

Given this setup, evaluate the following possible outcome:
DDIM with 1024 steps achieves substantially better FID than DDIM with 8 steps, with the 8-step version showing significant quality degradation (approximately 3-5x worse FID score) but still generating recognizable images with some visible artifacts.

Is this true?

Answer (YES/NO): NO